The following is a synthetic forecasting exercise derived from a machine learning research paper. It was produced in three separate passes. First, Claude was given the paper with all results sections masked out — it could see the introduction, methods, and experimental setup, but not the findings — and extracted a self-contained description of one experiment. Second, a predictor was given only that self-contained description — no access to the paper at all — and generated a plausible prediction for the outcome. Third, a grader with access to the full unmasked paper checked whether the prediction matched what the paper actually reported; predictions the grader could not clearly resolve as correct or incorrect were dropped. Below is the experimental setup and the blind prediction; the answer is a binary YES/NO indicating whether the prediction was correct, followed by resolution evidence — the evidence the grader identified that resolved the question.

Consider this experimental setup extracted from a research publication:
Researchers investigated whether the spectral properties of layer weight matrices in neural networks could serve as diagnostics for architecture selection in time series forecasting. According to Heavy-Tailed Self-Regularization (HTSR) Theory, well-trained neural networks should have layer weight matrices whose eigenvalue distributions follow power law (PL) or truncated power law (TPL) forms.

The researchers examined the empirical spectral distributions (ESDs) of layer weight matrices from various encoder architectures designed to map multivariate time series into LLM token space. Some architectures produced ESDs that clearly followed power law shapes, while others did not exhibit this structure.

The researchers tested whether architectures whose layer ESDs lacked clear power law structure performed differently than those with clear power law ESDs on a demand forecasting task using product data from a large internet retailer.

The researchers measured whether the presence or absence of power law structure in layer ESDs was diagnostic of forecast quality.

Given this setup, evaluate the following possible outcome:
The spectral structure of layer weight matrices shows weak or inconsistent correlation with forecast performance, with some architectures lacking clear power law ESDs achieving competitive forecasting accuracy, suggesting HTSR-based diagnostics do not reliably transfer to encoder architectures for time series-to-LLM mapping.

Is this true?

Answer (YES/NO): NO